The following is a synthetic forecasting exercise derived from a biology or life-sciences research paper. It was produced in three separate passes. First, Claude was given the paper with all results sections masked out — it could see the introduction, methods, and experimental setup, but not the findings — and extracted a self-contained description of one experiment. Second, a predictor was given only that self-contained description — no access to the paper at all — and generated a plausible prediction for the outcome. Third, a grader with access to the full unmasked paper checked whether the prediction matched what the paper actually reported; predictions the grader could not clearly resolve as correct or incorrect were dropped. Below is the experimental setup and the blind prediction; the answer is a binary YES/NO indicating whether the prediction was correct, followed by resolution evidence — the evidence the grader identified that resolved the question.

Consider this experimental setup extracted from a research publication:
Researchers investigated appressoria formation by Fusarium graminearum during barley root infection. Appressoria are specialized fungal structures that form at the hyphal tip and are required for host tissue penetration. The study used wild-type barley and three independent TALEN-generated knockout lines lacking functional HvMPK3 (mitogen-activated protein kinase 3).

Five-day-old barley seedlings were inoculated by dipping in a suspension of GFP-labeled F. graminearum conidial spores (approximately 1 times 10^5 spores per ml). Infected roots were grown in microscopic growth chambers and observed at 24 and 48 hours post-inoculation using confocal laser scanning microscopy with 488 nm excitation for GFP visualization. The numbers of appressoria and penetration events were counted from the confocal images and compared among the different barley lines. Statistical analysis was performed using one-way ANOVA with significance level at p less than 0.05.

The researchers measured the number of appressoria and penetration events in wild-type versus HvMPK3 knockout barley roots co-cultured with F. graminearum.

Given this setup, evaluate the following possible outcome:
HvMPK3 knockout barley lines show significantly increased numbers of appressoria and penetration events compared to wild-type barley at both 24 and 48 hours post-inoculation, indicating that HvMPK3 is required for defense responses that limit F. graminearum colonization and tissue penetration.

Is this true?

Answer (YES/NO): NO